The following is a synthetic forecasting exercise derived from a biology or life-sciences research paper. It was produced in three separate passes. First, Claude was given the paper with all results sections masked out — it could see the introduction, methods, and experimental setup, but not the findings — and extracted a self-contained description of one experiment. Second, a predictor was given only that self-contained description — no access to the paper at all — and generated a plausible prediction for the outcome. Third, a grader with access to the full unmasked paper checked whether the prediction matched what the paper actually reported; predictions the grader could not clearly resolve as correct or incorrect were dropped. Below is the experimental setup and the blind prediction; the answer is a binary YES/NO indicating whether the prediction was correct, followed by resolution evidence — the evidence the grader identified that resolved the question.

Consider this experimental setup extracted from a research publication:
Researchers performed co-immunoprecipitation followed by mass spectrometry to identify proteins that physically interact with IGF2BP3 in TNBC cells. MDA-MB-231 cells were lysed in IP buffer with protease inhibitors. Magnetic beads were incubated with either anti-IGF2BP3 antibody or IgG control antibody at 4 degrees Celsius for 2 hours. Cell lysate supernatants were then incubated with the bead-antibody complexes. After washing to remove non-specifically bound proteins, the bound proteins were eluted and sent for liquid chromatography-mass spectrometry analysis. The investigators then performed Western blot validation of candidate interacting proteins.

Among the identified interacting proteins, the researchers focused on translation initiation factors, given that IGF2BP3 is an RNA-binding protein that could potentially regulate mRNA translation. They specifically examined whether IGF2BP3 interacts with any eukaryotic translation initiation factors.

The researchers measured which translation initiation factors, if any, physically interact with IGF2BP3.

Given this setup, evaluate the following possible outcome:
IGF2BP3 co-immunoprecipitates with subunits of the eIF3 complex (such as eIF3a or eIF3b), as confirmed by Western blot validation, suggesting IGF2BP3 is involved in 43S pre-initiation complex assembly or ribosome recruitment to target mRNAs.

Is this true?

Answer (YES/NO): NO